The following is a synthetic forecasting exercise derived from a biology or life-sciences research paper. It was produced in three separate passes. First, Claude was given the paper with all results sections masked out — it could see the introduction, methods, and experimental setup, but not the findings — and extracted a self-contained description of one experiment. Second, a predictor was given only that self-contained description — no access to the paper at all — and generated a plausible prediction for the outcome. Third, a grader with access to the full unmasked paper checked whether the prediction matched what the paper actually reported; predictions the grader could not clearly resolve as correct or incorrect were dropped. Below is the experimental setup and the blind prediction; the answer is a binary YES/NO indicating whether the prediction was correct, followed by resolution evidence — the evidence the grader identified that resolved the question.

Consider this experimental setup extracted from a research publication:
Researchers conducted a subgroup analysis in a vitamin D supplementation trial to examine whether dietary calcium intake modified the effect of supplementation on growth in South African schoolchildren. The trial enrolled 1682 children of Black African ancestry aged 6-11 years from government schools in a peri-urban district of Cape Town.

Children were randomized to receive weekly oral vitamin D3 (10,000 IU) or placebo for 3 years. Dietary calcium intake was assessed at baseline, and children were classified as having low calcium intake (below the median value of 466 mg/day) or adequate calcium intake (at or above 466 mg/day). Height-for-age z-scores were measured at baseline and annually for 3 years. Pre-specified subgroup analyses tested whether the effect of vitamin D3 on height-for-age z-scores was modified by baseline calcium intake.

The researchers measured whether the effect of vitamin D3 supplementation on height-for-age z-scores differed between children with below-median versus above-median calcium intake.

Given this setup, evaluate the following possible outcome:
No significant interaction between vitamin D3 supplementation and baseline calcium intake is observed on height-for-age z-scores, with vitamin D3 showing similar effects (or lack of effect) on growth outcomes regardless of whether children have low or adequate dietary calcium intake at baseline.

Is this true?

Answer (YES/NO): YES